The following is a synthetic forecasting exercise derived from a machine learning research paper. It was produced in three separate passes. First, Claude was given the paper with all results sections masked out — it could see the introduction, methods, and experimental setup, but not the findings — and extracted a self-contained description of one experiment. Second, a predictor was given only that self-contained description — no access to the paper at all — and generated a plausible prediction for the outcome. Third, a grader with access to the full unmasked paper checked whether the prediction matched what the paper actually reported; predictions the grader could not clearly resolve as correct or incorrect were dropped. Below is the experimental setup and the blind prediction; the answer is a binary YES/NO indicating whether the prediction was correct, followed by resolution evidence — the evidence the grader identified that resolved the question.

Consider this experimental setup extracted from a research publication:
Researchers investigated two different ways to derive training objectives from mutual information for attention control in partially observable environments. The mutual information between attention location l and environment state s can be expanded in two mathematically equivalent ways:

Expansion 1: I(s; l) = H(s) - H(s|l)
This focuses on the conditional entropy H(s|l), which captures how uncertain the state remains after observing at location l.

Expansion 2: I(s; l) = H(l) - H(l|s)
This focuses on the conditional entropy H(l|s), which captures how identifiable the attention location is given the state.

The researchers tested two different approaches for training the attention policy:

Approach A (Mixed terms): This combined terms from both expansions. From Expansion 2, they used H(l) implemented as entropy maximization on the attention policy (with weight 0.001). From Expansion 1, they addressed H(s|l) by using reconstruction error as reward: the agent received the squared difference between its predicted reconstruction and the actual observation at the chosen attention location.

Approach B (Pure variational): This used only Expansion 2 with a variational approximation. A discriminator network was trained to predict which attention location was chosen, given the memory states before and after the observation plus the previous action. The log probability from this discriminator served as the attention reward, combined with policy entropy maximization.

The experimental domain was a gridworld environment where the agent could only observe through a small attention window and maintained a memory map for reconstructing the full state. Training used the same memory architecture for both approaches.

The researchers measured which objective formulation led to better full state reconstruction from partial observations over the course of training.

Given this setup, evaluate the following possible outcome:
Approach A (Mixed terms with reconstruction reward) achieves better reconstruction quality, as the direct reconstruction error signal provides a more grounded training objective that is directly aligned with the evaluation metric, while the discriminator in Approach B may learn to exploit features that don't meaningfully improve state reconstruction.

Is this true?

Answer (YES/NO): YES